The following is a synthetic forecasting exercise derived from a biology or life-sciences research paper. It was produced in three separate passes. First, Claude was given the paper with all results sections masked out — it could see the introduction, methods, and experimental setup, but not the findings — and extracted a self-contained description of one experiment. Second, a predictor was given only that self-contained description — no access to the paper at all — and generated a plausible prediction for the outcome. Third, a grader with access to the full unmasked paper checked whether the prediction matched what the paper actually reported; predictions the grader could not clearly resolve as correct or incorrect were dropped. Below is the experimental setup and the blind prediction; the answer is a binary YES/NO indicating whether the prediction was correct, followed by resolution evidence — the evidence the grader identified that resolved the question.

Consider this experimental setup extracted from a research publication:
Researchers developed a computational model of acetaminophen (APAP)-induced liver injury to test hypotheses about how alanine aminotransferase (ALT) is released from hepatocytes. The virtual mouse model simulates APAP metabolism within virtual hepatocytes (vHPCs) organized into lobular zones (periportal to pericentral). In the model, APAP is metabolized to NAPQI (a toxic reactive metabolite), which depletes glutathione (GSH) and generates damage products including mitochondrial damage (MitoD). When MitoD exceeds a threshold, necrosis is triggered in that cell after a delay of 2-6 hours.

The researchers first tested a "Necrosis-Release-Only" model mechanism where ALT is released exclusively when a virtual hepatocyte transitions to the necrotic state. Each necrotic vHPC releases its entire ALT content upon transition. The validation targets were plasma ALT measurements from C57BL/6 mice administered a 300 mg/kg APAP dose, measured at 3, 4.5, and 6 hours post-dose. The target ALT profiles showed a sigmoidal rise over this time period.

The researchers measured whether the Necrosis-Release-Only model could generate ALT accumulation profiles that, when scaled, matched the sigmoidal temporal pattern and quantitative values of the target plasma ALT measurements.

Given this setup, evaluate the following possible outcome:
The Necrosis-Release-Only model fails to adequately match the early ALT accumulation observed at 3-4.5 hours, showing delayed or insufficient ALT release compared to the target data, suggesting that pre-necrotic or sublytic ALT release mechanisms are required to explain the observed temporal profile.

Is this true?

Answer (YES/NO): YES